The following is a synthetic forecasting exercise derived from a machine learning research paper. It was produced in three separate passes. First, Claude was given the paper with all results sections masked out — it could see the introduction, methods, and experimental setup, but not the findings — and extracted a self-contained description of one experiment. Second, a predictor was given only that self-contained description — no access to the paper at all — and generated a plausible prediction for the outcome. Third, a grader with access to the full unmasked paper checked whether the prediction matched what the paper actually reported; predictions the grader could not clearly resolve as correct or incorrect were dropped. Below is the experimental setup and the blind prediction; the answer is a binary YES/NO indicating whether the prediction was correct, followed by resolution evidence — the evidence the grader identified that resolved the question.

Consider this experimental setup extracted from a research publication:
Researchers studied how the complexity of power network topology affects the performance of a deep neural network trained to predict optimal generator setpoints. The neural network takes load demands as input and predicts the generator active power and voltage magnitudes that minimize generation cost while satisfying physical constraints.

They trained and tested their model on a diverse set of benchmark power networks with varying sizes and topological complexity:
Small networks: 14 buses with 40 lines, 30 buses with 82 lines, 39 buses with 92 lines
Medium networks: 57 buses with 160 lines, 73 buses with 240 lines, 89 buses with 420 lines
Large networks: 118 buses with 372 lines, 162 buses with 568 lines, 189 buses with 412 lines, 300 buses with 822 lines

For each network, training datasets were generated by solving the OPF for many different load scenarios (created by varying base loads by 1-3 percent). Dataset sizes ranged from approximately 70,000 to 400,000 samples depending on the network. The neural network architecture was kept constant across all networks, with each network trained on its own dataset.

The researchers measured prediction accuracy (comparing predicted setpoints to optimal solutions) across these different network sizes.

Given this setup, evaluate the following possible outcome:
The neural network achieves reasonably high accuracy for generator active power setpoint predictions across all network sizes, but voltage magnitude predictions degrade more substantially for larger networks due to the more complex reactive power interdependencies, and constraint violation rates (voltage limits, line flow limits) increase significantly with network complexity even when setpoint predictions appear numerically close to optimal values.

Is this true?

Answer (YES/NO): NO